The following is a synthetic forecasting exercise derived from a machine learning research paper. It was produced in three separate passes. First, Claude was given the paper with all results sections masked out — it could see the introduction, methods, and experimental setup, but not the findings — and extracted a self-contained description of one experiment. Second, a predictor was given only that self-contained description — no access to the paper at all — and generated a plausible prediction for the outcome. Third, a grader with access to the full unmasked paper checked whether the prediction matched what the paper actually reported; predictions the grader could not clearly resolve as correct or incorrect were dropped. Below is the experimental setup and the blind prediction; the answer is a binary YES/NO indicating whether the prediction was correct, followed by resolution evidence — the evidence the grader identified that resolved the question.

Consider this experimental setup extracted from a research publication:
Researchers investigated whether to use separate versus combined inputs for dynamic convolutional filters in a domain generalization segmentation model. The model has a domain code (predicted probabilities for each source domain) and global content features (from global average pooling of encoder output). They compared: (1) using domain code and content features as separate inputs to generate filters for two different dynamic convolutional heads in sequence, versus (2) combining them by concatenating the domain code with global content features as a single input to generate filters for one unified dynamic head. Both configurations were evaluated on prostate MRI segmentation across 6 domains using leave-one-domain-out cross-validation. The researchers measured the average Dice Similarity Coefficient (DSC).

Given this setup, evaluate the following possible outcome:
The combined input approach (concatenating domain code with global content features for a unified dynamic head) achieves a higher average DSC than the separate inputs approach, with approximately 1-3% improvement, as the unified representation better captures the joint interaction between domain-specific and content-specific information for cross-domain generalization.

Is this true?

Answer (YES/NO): NO